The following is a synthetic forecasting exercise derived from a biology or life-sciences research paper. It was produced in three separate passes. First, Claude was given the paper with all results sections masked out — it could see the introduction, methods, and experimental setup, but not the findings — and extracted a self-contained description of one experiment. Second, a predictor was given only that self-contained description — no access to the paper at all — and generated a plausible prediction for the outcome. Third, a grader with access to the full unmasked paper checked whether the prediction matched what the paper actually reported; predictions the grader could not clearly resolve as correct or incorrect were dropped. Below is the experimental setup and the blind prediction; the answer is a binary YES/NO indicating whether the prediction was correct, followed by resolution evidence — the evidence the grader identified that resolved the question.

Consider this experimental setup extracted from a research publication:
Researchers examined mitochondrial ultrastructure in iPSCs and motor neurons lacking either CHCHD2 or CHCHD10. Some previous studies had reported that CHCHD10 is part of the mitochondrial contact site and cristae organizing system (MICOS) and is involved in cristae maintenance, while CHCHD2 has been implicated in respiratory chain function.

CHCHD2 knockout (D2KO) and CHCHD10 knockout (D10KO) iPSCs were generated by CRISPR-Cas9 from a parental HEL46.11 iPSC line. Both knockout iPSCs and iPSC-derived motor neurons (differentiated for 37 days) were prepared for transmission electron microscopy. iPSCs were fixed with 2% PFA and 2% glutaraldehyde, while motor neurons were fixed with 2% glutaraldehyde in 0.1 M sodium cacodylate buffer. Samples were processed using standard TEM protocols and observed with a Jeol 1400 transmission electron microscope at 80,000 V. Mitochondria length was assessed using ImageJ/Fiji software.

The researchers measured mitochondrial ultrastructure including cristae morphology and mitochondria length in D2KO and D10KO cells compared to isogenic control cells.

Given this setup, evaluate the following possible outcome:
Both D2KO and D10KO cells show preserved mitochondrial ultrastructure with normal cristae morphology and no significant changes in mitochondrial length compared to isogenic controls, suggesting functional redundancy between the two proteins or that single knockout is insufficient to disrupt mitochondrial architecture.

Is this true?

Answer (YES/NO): YES